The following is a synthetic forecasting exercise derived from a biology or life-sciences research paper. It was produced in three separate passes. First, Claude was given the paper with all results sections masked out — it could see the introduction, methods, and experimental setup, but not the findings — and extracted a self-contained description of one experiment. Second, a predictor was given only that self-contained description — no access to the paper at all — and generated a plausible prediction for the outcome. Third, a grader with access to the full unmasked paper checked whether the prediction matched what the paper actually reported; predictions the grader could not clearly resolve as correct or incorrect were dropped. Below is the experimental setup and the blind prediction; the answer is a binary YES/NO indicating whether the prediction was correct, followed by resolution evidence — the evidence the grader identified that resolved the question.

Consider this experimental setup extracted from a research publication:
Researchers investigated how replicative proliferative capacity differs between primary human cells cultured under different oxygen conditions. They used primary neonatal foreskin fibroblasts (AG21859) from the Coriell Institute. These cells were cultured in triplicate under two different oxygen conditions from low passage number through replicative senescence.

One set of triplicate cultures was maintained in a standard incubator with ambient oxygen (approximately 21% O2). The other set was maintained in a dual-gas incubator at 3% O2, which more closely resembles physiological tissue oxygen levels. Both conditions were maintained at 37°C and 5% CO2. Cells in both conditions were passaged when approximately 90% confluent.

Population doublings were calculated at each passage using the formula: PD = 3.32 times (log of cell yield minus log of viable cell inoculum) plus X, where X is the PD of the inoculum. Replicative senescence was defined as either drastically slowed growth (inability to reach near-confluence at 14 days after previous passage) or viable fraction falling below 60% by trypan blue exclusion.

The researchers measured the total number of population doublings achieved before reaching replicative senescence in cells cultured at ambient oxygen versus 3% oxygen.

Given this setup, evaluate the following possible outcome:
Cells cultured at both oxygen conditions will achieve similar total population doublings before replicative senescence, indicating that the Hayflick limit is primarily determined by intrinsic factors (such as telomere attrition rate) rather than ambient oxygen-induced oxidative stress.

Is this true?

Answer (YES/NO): NO